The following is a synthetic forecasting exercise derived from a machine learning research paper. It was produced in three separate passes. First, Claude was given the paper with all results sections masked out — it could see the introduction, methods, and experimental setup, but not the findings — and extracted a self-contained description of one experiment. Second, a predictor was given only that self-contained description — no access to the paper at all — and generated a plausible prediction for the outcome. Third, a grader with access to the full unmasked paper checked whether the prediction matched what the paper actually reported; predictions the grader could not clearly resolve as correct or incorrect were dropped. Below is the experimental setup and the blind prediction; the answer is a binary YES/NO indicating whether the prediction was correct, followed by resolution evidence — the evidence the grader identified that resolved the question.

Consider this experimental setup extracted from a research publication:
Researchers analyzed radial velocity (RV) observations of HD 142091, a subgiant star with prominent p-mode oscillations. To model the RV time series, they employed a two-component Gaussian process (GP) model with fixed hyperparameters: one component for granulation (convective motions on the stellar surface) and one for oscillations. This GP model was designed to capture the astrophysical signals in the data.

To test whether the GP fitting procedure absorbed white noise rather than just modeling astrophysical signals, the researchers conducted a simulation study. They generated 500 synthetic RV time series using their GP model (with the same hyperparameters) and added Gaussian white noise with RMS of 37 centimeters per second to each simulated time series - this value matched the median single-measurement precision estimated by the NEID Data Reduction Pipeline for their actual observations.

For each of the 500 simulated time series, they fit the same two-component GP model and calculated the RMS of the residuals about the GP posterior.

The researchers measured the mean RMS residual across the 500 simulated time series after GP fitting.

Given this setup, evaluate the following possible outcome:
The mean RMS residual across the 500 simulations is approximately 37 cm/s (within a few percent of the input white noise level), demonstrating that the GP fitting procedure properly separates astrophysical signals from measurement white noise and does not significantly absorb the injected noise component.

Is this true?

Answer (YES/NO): NO